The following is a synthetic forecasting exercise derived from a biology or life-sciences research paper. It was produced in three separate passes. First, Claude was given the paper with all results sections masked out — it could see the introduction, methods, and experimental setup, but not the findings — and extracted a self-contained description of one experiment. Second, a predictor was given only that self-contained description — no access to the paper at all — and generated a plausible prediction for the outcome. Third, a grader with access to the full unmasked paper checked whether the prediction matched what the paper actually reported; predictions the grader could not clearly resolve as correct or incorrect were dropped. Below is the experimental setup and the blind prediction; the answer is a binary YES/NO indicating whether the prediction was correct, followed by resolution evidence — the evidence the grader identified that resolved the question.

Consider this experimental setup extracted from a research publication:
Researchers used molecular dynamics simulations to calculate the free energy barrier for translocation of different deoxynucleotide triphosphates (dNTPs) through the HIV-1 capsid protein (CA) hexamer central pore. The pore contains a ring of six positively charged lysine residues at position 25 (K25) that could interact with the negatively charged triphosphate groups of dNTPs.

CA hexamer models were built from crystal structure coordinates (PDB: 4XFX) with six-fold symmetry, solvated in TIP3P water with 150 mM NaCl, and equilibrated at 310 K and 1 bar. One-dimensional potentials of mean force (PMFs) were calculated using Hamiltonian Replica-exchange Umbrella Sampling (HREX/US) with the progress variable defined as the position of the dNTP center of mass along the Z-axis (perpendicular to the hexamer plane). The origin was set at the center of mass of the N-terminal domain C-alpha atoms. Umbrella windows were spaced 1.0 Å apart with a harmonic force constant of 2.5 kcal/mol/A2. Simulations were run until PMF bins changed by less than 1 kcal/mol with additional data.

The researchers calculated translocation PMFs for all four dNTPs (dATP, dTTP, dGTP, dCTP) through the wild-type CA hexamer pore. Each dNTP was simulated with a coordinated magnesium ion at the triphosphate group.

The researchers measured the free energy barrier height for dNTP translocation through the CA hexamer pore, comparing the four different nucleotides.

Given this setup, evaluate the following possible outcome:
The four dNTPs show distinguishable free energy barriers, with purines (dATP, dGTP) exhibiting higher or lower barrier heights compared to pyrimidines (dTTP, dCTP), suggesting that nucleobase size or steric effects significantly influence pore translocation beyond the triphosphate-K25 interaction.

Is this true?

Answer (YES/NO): YES